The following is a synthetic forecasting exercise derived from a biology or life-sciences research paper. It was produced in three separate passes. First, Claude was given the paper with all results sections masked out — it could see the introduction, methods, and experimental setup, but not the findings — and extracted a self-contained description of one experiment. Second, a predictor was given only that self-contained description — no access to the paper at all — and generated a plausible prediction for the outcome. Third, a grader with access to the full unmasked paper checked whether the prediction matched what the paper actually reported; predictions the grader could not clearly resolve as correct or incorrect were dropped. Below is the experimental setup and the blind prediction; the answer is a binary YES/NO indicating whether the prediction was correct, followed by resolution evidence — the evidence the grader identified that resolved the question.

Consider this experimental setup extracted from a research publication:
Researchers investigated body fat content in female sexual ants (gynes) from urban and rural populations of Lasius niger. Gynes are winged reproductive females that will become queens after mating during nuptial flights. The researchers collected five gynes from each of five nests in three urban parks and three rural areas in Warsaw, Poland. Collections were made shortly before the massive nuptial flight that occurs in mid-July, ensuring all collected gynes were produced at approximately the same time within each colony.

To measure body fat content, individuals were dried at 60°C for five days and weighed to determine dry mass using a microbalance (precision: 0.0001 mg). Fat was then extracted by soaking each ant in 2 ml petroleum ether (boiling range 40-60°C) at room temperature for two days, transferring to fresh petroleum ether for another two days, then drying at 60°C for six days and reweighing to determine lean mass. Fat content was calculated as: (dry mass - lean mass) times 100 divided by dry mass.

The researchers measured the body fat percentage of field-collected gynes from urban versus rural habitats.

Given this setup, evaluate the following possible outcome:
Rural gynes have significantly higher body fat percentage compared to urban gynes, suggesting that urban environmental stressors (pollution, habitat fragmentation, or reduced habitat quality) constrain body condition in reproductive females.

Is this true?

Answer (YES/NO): YES